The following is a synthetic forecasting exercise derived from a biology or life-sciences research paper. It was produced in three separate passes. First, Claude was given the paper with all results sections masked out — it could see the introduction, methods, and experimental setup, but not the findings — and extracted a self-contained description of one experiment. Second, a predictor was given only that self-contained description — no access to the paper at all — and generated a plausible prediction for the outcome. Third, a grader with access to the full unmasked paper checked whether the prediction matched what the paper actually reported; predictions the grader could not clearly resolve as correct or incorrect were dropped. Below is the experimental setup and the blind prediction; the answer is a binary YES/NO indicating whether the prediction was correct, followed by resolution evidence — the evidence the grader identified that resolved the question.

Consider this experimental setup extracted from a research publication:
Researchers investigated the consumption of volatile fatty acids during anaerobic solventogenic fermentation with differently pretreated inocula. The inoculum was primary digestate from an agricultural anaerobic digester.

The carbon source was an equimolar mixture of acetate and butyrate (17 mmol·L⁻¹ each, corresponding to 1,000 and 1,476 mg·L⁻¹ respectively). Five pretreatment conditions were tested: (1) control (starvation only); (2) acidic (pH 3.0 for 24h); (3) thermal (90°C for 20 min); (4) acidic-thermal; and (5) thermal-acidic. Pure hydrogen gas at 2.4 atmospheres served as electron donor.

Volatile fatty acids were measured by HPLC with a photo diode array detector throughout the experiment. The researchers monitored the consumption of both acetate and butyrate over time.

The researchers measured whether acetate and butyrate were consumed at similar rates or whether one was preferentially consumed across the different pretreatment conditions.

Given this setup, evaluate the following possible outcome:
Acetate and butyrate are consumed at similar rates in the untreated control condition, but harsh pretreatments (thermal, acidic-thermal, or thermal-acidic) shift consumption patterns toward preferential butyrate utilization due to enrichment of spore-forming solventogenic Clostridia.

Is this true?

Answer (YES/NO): NO